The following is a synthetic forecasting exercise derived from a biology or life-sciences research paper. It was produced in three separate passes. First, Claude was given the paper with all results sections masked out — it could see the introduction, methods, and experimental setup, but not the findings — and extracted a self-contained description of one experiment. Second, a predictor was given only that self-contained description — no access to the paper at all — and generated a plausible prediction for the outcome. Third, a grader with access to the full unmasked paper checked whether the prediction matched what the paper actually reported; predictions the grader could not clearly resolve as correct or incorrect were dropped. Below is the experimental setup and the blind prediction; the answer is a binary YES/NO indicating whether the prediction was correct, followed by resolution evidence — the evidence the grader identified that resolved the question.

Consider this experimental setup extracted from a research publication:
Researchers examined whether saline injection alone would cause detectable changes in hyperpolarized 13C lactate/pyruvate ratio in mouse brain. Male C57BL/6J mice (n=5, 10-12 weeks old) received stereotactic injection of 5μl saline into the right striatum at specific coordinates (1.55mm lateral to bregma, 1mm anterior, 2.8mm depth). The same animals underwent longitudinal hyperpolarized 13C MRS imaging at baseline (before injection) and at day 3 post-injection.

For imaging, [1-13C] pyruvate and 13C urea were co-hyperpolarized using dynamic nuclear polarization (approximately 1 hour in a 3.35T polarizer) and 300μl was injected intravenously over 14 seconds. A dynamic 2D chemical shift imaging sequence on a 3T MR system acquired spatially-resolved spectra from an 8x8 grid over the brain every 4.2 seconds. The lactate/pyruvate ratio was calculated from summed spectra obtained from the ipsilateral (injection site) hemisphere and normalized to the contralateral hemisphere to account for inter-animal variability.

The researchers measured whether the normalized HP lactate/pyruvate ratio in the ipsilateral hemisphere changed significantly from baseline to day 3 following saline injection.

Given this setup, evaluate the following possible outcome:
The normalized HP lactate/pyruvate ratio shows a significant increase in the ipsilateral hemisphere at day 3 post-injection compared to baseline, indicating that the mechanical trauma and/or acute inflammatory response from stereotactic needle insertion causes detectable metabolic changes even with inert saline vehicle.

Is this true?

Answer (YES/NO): NO